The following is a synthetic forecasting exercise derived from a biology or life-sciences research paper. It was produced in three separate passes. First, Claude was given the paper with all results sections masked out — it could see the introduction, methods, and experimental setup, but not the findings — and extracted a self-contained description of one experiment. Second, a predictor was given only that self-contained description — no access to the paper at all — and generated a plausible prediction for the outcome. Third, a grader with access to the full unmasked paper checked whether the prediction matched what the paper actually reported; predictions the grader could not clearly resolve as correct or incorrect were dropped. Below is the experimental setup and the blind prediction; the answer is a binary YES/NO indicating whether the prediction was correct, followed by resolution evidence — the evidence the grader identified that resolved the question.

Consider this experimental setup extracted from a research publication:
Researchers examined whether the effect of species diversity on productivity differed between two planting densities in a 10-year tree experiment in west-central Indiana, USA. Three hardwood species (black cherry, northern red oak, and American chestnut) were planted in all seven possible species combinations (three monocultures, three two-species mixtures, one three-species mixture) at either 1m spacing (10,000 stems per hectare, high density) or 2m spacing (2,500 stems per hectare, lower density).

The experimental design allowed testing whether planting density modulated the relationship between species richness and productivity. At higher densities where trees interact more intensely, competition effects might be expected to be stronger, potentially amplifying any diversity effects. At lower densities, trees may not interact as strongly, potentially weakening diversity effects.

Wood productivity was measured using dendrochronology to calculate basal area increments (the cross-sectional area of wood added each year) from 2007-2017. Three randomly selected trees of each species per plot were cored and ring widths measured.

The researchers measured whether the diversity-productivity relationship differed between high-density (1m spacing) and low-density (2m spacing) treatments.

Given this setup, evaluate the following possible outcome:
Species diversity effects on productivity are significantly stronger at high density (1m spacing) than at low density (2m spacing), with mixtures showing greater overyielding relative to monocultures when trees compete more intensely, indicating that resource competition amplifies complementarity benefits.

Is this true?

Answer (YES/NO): NO